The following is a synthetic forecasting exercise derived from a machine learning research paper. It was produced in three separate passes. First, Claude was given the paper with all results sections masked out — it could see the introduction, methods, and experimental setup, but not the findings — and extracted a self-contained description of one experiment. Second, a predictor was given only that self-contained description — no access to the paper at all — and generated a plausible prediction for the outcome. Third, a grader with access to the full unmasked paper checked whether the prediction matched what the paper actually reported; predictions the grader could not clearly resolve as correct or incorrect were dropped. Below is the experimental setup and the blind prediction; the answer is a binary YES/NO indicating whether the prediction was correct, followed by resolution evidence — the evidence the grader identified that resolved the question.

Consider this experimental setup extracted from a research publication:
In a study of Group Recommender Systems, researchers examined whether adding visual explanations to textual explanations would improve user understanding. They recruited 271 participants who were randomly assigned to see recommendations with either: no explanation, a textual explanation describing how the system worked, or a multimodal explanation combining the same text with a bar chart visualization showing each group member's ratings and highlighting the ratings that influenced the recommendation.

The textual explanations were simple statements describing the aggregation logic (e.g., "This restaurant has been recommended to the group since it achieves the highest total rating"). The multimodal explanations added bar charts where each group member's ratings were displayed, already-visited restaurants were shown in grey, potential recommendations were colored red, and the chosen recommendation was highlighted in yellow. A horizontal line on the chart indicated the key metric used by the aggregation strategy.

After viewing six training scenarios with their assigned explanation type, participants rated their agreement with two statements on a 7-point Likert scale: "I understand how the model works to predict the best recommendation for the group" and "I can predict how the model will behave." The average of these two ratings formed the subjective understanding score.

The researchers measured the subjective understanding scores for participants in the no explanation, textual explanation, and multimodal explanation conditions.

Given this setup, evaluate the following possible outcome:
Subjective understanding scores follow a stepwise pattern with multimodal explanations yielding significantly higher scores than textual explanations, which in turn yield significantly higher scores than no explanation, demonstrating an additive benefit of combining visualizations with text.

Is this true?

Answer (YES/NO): NO